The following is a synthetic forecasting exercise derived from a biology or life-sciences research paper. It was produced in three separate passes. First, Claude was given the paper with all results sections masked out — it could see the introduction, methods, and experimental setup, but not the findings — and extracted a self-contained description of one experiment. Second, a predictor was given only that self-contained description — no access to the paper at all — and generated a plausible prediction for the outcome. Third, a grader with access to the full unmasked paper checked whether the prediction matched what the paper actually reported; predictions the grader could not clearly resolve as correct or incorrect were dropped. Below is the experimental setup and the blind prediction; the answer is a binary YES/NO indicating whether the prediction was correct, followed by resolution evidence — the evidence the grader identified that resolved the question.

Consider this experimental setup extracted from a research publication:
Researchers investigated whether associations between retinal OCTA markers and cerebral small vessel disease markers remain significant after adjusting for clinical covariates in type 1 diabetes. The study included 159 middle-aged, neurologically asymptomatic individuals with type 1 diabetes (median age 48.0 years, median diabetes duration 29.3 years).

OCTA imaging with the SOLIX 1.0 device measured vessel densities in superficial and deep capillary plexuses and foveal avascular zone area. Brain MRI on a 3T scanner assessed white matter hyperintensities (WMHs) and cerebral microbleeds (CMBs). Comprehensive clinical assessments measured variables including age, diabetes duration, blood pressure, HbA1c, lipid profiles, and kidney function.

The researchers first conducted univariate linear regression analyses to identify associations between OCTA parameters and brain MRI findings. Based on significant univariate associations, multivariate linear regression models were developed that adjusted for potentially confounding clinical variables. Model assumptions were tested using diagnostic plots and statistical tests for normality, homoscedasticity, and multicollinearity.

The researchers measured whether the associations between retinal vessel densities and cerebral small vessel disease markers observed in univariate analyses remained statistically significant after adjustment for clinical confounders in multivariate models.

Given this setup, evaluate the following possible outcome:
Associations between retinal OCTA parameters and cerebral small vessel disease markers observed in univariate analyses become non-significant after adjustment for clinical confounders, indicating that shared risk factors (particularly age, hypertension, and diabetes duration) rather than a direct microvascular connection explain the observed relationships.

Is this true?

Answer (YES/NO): YES